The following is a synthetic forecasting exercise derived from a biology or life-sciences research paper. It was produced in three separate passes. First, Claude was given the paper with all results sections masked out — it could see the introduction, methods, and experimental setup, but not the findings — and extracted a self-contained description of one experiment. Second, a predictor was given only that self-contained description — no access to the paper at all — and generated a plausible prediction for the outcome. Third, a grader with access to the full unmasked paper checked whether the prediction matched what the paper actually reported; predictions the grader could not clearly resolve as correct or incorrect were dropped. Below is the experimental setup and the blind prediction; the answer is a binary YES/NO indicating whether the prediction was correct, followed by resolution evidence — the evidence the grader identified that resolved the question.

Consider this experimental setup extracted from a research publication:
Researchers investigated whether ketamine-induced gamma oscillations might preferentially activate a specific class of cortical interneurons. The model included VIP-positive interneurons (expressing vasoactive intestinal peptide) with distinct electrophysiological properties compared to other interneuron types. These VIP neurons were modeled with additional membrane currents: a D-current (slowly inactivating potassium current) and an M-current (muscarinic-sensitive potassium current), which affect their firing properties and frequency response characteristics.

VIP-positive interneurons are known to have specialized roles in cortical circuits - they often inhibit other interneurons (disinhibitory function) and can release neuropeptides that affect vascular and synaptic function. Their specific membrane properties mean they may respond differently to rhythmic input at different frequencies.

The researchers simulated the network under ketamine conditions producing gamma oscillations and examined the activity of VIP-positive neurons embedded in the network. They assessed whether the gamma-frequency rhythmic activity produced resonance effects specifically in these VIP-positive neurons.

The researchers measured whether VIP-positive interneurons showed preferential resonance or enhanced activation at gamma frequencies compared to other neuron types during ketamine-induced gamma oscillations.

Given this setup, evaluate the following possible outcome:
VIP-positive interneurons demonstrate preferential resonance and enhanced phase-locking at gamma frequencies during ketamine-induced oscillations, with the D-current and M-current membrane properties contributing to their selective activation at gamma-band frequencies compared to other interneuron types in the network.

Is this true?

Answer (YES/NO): YES